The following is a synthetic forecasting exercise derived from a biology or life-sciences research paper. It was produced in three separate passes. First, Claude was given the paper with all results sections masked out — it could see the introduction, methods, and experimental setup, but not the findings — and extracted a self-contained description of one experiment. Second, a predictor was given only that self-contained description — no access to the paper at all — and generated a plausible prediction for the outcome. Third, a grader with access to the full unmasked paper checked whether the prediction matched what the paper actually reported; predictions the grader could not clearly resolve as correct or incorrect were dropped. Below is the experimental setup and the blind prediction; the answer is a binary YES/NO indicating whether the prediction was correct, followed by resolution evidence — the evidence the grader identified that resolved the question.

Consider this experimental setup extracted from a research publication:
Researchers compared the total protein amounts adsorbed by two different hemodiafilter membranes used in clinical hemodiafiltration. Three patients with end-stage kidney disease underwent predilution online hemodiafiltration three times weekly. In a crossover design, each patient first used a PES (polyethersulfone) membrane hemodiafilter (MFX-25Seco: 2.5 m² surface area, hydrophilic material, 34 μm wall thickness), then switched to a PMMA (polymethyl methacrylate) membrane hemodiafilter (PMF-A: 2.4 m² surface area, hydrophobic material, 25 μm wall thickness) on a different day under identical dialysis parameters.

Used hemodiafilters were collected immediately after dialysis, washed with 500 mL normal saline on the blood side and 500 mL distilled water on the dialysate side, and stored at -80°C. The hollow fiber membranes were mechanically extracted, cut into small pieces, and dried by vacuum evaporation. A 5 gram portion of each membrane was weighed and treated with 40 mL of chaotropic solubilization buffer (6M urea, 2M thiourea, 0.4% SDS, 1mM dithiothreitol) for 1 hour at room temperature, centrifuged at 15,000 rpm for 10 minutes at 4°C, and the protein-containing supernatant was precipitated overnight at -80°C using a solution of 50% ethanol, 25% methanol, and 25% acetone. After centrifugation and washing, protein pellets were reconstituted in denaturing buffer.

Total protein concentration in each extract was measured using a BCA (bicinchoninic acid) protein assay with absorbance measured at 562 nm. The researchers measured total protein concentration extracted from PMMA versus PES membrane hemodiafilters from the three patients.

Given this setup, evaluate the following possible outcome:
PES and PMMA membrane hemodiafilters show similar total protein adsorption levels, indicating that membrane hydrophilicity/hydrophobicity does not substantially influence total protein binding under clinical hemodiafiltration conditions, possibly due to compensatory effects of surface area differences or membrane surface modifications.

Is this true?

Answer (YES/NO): NO